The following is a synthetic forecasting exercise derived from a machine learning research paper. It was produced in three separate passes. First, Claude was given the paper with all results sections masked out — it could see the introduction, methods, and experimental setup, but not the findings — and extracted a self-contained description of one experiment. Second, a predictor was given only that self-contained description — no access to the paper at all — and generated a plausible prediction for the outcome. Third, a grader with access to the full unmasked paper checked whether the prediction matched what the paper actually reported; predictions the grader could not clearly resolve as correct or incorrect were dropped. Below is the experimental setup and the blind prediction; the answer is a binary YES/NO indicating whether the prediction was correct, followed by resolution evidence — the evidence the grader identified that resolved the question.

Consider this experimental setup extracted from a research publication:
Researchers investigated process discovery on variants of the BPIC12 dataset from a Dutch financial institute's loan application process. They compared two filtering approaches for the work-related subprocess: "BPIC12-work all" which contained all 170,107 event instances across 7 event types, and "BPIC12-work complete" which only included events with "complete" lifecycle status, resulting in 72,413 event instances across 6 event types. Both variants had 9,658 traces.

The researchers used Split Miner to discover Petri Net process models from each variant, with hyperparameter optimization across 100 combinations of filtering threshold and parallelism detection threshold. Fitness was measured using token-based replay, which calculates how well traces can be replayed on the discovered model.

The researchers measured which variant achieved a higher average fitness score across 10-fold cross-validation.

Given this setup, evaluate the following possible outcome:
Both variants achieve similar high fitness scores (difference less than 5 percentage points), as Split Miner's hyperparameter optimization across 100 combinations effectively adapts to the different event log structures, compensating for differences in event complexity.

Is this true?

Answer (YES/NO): NO